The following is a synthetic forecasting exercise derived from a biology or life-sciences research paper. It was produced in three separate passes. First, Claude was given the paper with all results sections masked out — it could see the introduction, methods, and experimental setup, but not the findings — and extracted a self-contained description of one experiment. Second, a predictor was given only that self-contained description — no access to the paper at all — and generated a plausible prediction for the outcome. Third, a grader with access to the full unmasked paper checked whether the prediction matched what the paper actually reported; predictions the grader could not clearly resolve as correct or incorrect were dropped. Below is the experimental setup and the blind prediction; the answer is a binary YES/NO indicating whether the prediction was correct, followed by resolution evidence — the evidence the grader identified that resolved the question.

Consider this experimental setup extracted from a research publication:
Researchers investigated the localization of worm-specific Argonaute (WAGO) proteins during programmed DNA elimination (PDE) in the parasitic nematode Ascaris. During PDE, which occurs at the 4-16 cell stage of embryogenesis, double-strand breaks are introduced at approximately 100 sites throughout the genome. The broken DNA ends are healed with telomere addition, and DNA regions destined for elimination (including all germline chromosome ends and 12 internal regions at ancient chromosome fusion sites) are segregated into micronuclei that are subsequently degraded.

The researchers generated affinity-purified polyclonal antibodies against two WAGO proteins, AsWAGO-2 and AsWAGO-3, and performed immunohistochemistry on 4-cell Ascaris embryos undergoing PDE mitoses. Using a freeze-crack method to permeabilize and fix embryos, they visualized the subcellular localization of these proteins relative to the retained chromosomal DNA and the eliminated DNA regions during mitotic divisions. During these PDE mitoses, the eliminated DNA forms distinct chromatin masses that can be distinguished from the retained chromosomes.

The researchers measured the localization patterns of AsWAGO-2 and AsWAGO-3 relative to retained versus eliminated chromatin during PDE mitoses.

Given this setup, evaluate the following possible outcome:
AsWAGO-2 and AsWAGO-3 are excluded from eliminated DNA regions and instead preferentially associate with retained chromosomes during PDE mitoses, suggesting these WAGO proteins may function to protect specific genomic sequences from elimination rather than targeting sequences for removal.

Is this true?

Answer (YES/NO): NO